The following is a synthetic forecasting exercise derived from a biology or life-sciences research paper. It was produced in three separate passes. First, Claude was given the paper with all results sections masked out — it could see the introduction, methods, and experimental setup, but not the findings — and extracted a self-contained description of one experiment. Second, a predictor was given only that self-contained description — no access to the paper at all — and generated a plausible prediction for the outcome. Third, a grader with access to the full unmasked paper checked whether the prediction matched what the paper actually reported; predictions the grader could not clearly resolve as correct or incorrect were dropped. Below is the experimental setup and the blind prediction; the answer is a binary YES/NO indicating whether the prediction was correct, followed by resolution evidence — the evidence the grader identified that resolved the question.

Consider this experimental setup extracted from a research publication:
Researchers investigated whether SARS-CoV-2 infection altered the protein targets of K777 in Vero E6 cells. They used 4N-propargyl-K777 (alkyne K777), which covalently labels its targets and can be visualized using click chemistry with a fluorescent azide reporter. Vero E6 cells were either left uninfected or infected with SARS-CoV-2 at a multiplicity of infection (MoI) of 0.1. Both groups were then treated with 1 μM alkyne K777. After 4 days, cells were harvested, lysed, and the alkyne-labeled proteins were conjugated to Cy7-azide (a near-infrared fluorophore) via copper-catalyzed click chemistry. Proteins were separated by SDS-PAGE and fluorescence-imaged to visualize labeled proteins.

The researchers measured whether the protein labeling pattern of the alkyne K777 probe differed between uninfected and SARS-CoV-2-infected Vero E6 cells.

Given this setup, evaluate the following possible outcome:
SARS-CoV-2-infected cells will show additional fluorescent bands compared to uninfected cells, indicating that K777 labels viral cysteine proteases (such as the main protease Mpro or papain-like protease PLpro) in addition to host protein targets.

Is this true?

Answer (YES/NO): NO